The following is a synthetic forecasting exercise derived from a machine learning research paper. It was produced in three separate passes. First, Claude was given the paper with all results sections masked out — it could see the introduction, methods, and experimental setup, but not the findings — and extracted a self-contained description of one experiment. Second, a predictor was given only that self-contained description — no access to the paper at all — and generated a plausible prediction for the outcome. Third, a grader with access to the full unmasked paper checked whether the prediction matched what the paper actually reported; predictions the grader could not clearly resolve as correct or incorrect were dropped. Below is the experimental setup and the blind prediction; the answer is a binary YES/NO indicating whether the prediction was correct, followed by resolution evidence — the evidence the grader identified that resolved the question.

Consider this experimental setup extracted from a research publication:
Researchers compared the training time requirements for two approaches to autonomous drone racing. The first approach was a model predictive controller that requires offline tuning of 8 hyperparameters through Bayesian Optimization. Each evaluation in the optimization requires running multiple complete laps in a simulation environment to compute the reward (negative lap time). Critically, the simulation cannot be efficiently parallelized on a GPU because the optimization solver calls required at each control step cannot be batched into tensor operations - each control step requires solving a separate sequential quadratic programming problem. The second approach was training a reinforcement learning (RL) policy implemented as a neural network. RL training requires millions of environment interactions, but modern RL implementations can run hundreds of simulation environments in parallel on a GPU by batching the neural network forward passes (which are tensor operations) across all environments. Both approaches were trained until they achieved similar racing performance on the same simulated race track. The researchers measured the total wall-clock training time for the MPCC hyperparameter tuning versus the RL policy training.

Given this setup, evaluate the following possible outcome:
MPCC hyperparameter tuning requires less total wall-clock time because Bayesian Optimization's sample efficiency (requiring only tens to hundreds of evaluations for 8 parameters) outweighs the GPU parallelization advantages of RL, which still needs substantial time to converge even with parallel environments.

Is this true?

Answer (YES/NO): NO